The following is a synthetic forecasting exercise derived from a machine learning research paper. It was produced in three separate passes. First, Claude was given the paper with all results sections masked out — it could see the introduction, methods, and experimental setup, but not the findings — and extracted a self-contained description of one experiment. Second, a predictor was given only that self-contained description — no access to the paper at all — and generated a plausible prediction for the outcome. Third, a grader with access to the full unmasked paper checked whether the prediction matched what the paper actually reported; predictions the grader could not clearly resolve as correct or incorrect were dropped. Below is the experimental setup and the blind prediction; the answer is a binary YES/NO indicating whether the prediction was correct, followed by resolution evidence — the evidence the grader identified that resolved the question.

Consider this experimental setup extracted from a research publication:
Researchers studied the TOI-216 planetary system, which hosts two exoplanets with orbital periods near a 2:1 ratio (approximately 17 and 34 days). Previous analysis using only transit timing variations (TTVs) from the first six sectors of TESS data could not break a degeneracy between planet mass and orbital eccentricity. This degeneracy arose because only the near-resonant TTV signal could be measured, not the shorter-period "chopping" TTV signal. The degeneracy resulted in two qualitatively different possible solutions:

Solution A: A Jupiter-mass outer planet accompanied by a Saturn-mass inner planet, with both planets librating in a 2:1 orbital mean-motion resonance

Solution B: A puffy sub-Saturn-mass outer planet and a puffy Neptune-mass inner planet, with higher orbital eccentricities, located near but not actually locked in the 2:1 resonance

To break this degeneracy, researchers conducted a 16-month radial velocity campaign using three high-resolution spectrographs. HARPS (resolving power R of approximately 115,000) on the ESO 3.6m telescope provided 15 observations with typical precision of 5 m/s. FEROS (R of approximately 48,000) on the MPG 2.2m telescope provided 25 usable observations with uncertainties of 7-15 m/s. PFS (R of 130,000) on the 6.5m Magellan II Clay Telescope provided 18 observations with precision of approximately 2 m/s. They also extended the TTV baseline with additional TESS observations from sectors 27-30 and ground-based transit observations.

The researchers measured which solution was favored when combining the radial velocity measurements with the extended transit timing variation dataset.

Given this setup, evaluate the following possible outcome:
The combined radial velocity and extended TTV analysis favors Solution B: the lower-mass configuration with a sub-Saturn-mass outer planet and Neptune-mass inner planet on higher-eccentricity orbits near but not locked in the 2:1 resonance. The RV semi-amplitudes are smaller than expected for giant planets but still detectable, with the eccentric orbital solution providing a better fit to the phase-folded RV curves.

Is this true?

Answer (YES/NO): NO